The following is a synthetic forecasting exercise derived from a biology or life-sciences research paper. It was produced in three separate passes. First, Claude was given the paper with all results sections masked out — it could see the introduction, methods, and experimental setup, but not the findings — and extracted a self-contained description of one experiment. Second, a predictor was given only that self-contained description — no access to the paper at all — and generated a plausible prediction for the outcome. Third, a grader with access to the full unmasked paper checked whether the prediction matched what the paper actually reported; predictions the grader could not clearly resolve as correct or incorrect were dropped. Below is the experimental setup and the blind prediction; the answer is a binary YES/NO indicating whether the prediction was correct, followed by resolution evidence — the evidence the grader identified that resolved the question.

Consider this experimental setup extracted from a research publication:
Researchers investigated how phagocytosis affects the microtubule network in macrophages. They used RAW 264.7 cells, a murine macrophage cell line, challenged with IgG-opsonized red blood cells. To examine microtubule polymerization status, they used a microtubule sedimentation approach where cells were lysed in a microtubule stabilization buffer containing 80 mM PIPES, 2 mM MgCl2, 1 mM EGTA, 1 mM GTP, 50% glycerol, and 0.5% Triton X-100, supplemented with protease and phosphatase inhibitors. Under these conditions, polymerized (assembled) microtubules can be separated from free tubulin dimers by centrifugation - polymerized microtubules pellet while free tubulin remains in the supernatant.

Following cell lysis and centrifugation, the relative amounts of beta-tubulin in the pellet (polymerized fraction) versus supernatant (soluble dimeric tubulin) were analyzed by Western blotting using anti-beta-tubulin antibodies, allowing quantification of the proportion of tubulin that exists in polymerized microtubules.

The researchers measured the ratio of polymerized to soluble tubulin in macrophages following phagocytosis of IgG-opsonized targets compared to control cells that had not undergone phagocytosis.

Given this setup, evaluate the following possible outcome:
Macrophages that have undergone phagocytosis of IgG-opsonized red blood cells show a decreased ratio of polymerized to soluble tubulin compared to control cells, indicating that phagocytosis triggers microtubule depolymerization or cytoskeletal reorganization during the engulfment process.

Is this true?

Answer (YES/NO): NO